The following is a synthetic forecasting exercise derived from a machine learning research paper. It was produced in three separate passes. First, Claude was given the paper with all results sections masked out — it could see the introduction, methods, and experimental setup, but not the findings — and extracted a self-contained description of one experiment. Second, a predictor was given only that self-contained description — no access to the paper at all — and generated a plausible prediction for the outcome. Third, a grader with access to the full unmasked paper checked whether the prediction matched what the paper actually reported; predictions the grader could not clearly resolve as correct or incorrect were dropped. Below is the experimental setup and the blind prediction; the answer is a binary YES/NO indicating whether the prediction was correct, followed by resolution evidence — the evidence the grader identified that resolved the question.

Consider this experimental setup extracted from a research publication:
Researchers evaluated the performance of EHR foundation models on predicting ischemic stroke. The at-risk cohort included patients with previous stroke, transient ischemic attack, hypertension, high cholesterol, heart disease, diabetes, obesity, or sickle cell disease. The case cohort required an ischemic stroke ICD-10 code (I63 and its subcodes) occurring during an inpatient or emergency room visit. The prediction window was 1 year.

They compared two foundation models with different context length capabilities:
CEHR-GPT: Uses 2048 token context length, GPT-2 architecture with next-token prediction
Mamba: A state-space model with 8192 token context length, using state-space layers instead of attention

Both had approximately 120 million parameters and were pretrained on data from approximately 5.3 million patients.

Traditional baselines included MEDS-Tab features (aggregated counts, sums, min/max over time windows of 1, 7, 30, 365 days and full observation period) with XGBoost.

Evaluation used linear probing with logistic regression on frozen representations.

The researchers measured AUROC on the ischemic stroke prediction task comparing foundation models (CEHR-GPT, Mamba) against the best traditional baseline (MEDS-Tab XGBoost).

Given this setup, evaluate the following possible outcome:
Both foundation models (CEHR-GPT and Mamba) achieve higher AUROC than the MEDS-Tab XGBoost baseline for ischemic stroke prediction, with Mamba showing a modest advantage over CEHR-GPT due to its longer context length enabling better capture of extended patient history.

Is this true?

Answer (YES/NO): NO